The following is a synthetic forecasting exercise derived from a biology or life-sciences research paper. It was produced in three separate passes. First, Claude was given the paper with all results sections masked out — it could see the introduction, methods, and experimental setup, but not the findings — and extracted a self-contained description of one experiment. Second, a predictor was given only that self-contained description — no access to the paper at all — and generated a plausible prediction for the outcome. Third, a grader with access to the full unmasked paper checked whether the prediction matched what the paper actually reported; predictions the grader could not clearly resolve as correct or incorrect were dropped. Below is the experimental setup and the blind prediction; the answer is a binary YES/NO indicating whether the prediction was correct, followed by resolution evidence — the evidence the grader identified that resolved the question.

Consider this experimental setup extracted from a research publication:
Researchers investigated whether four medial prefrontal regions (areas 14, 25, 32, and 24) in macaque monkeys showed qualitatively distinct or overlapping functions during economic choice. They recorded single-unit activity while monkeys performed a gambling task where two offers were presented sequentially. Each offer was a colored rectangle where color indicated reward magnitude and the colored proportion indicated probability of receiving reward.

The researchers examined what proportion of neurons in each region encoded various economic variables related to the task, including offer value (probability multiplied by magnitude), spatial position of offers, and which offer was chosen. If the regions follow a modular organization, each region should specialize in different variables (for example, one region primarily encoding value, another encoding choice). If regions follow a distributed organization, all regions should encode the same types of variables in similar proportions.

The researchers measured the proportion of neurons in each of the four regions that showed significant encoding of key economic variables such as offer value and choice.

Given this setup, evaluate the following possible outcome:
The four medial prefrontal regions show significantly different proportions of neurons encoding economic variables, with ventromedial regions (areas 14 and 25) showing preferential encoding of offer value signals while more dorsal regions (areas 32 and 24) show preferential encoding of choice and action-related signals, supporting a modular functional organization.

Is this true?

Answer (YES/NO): NO